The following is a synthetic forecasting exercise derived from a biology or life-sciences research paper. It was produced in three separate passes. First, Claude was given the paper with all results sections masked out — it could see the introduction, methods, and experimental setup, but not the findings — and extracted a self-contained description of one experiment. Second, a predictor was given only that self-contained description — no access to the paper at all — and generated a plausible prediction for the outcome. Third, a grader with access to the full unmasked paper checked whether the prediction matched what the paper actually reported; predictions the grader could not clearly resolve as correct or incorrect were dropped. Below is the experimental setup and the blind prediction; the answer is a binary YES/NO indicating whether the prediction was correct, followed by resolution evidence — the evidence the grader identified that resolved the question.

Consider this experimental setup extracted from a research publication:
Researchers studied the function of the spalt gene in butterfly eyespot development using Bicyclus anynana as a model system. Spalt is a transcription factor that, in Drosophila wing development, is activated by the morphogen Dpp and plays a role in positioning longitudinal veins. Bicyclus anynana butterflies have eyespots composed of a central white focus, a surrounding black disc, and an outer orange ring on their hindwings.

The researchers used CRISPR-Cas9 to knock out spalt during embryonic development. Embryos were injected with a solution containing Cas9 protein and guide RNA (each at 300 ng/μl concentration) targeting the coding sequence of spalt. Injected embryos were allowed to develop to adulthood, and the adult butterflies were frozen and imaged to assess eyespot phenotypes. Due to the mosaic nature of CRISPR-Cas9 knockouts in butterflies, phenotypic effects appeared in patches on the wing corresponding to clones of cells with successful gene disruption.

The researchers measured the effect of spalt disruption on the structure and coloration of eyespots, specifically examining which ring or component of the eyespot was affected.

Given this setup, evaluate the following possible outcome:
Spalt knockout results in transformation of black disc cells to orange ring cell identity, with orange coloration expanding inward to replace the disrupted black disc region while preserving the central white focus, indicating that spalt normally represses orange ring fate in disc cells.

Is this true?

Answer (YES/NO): NO